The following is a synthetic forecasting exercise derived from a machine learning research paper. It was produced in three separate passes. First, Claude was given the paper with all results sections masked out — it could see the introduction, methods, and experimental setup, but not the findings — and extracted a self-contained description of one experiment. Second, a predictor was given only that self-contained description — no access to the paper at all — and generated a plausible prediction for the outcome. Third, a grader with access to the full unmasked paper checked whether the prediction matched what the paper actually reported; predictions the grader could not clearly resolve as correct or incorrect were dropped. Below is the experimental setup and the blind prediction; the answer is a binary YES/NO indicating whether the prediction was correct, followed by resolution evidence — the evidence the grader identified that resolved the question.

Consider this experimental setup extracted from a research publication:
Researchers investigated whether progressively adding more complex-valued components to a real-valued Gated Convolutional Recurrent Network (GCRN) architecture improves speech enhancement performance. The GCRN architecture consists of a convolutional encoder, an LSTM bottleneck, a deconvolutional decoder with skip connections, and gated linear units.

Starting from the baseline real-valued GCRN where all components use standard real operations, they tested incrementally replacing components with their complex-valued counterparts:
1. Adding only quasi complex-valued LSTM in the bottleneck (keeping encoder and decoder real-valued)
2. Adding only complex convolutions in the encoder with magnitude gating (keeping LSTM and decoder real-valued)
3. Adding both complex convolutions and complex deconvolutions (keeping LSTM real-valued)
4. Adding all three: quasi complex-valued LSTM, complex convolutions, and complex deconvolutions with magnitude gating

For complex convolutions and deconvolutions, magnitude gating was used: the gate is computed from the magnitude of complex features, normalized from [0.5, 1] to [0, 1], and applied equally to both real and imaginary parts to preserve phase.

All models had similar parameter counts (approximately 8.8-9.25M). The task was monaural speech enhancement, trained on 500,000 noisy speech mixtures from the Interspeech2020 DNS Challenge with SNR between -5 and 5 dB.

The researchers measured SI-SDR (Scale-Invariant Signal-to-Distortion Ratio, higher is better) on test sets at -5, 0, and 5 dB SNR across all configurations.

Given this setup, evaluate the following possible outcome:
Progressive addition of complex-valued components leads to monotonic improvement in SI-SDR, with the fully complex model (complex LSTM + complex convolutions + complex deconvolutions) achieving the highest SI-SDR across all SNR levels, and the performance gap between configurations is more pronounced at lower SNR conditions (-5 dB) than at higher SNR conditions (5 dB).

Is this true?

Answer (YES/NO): NO